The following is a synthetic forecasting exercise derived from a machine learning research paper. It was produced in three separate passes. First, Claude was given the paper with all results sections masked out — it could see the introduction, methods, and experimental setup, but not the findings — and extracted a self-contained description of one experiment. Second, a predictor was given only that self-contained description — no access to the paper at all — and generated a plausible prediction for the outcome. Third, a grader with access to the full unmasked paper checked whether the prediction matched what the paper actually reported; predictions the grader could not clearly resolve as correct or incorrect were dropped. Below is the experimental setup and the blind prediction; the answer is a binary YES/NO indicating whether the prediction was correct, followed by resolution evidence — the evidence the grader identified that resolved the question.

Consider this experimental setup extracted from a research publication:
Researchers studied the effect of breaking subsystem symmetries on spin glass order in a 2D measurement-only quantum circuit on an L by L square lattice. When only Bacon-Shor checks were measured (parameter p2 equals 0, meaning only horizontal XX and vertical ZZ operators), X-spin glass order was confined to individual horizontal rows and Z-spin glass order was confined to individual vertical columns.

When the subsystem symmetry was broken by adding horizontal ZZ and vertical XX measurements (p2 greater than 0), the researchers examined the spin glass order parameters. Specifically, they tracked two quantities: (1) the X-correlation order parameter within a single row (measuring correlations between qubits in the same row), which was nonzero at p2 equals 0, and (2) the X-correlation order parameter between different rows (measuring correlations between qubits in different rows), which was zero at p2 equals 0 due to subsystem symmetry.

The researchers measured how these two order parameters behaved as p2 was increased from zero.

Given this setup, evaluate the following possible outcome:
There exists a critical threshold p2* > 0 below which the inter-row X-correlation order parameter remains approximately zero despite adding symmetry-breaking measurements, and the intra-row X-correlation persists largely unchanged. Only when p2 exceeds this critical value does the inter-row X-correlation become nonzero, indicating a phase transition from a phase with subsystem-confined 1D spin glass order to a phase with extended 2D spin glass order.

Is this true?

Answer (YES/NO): NO